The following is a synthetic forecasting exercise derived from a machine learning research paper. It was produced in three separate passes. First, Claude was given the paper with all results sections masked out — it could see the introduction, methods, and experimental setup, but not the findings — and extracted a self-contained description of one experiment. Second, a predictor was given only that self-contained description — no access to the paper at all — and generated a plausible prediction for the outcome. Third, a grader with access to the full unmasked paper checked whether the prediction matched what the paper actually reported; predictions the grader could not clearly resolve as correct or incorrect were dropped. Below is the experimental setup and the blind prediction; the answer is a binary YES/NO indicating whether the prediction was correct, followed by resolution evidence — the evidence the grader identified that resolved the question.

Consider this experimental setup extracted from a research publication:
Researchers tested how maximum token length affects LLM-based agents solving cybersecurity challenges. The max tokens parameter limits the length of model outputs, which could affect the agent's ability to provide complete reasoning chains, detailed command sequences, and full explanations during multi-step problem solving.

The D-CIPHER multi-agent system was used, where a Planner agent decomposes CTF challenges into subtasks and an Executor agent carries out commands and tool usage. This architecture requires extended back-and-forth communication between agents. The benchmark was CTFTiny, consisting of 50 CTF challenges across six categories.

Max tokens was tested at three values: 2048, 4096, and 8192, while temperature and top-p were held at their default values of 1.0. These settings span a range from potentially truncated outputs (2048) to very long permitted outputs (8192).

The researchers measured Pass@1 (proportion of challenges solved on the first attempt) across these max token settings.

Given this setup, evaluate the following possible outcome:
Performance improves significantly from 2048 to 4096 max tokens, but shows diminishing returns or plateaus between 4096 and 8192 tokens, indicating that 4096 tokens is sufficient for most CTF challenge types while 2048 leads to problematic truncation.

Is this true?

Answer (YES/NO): NO